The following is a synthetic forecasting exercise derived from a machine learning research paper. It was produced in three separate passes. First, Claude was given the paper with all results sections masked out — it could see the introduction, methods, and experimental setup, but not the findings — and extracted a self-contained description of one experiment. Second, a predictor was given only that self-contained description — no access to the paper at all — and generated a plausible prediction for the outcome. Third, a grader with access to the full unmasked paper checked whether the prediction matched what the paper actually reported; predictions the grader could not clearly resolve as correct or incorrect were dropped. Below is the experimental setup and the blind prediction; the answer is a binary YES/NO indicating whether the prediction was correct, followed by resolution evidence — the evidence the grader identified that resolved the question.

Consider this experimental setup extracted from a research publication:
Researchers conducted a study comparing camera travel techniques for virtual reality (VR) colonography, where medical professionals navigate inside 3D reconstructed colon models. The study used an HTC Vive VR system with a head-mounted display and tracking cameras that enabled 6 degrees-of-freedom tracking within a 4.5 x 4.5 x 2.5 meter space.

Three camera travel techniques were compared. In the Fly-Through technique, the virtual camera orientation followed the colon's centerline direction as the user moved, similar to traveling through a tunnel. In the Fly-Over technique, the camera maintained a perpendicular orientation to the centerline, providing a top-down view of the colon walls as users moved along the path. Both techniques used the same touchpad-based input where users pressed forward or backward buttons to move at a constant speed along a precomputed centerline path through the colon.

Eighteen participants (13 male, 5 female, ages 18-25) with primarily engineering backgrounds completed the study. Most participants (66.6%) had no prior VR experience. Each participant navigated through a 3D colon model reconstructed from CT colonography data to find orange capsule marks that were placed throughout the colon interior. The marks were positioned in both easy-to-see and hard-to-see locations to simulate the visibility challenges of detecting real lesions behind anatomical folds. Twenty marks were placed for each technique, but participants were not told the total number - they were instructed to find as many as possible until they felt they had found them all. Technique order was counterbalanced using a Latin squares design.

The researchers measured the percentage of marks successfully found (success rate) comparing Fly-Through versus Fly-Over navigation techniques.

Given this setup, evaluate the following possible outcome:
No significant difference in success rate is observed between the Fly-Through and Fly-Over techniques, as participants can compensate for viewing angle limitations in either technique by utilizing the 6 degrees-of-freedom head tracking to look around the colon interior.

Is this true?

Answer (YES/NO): YES